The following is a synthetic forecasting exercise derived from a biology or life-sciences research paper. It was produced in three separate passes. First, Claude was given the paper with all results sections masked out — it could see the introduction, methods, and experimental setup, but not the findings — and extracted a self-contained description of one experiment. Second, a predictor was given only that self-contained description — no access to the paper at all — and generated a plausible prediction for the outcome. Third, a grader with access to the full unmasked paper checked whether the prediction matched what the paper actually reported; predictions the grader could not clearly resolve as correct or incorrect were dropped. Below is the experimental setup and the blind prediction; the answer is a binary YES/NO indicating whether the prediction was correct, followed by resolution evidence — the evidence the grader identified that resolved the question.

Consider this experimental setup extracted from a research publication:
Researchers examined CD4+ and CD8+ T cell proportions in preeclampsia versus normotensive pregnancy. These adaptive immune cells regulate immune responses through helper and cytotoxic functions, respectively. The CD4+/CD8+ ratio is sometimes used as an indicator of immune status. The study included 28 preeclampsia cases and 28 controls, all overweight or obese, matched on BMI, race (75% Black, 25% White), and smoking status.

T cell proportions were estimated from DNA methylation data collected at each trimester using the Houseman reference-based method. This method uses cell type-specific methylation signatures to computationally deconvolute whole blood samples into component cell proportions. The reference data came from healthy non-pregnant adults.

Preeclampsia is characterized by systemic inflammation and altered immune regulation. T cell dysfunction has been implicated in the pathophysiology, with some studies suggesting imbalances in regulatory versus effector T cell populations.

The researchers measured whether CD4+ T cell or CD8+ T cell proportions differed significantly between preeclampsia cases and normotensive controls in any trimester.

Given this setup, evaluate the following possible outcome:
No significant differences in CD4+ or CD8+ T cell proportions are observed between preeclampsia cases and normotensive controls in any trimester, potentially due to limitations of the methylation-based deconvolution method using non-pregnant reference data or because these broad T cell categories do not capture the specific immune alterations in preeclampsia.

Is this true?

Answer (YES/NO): YES